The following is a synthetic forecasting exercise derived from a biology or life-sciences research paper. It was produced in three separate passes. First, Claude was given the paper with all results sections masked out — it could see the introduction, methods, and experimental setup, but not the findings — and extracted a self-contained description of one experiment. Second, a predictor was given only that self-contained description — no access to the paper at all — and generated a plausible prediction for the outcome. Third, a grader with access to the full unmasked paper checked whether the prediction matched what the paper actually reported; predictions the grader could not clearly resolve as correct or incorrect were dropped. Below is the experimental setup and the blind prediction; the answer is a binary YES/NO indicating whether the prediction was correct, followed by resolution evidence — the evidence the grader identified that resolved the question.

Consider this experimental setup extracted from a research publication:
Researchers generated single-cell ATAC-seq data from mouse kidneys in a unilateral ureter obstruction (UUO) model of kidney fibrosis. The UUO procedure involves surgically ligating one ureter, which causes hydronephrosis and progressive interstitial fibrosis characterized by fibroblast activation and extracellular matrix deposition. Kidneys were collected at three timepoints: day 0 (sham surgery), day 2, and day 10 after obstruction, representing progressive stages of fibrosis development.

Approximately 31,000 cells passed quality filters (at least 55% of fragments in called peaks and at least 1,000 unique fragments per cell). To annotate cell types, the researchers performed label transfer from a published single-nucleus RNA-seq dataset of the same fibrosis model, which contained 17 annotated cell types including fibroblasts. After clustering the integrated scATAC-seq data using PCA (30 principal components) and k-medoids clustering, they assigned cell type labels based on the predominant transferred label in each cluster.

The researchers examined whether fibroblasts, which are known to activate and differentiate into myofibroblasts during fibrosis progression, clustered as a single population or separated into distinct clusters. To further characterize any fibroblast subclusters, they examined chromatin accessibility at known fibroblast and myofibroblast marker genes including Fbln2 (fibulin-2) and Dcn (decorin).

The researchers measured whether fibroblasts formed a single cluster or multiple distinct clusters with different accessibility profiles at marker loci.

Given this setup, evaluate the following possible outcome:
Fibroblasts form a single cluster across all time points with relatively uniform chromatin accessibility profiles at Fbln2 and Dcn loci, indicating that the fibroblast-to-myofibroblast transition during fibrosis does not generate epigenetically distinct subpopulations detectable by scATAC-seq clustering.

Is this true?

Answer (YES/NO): NO